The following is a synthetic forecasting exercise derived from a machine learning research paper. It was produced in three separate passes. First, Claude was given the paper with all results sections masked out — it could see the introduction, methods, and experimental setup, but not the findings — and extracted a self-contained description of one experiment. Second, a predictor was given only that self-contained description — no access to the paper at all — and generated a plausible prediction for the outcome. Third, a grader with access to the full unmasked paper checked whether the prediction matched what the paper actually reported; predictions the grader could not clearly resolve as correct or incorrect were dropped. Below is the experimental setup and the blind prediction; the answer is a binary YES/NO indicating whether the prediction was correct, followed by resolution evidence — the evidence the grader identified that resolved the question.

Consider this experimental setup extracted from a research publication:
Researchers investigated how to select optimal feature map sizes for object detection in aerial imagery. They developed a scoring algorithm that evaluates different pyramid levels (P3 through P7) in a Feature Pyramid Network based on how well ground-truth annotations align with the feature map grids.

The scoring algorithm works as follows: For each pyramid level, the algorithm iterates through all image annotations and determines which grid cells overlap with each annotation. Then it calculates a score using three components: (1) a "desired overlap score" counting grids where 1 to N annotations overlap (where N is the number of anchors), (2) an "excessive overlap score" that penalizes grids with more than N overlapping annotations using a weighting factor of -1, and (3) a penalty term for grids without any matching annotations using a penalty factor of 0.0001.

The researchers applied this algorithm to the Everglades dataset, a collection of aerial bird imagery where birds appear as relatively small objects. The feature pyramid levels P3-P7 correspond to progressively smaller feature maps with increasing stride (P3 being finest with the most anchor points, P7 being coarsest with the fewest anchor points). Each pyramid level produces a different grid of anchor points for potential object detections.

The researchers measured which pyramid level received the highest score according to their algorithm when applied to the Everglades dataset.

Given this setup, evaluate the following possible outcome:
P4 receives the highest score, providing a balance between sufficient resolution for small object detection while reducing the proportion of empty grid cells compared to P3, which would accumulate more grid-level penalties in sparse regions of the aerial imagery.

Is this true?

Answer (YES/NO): YES